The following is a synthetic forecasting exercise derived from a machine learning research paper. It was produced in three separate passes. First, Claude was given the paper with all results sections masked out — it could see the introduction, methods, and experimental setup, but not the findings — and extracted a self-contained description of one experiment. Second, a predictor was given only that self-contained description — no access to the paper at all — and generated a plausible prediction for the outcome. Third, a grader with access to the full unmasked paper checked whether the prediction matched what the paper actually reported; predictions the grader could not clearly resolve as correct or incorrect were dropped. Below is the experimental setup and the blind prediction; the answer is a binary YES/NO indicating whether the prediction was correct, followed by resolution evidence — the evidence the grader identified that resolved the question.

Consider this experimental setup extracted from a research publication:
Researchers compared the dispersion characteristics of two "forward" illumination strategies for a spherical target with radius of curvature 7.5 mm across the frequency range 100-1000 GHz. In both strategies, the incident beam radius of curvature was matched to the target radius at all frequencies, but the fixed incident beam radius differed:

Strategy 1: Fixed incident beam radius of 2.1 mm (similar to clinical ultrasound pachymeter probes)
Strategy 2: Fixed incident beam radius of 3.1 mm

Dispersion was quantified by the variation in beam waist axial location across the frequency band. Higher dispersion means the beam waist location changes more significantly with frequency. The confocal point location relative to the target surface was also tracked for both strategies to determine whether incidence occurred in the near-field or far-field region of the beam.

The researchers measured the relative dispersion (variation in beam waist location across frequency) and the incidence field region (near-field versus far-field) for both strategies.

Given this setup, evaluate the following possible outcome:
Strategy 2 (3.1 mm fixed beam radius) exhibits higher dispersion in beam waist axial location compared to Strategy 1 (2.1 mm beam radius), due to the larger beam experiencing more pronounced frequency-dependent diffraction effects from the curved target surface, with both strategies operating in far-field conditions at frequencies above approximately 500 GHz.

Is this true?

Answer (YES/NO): NO